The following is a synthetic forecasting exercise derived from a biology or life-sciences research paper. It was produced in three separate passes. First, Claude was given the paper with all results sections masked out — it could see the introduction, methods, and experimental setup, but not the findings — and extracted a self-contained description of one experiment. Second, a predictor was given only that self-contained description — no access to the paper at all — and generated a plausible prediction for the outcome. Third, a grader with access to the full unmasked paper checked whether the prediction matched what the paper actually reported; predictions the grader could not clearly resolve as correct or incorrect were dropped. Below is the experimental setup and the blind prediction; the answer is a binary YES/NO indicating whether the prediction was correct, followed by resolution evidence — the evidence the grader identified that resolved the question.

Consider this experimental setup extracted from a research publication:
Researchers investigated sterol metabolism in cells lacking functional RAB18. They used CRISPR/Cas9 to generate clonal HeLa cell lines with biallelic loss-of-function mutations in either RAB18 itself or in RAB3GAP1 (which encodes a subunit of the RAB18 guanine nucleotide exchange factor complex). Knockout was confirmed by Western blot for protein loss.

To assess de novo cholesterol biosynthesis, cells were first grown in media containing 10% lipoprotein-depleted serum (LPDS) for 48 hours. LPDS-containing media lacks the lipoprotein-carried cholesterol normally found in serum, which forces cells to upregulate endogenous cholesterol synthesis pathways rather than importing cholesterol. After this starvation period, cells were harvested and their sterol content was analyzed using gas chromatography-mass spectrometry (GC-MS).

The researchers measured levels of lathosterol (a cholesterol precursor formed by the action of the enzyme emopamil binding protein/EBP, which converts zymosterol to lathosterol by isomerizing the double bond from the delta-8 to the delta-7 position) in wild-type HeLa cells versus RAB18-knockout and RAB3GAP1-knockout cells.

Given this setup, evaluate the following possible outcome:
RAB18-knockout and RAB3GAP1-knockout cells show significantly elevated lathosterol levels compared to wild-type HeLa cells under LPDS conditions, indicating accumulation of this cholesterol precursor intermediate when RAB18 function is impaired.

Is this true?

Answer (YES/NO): NO